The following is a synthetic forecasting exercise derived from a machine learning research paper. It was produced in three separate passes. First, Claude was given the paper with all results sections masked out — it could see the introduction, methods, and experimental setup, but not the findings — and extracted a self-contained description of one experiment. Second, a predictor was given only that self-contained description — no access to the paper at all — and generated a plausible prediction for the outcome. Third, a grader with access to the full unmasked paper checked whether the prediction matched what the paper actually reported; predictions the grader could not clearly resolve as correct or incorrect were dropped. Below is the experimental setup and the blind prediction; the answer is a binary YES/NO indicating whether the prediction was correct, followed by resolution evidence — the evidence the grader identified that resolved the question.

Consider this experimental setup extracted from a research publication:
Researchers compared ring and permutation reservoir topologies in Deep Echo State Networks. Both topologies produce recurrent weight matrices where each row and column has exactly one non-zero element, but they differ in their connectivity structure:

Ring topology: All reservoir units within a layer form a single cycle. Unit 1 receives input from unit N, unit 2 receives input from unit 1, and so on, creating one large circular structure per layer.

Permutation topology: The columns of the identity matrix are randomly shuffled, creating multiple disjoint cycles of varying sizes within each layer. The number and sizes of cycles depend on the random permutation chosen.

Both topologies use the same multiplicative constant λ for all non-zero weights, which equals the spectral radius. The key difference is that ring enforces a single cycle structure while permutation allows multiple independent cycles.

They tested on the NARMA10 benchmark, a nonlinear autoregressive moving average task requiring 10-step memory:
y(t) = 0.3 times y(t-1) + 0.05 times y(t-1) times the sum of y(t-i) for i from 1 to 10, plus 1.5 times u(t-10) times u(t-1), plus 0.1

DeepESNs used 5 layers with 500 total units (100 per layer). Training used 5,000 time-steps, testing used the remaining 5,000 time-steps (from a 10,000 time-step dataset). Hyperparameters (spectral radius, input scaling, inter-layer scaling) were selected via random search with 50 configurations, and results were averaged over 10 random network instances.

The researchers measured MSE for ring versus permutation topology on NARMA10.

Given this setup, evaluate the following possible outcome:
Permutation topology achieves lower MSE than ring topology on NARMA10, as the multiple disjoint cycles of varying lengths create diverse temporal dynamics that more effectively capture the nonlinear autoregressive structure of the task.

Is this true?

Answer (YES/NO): YES